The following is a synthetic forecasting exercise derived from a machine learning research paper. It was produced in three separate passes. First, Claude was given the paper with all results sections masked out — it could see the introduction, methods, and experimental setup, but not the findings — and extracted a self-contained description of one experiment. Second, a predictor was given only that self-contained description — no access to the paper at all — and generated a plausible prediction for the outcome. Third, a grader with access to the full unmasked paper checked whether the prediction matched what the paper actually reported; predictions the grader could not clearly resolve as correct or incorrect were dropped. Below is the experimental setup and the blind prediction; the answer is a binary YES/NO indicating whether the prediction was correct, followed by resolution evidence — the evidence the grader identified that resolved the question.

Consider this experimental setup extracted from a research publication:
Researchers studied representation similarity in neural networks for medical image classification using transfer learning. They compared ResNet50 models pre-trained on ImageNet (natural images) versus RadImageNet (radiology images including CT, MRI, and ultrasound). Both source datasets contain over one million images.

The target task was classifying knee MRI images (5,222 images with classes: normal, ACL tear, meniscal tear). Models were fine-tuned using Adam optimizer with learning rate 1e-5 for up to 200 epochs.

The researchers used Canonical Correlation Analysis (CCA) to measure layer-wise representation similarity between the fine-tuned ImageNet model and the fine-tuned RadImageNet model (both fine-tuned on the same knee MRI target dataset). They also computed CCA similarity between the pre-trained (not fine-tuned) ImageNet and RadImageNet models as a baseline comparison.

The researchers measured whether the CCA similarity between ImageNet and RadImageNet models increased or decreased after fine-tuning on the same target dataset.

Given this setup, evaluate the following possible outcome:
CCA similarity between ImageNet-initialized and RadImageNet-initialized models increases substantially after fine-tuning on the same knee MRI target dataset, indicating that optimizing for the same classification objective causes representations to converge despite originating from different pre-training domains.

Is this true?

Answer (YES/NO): NO